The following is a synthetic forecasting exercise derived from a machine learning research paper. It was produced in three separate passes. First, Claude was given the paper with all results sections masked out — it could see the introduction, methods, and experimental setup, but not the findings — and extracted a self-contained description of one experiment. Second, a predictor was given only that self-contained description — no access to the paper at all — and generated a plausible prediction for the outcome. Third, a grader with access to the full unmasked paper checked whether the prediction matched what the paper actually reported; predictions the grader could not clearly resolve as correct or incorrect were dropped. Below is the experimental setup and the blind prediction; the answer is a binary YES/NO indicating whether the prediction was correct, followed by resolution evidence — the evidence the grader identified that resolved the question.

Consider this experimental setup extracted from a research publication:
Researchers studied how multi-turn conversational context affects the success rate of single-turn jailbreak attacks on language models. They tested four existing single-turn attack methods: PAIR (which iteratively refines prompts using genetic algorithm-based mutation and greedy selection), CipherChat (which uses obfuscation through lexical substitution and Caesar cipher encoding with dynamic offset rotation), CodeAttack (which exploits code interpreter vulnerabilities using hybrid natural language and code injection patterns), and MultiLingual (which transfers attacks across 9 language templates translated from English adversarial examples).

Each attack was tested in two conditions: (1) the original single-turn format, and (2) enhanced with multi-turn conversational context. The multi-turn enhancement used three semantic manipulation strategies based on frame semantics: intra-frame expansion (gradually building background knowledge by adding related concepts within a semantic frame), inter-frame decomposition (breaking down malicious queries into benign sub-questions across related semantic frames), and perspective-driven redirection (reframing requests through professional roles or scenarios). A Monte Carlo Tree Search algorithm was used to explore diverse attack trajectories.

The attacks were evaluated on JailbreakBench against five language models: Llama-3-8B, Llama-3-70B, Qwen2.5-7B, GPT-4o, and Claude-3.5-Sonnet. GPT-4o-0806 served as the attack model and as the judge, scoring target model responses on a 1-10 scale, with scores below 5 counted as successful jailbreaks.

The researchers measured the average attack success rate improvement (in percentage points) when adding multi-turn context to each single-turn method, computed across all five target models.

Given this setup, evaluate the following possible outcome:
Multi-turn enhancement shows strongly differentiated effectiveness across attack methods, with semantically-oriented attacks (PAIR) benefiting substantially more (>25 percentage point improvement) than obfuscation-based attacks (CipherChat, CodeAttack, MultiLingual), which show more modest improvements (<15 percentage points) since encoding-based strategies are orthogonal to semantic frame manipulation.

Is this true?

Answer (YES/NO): NO